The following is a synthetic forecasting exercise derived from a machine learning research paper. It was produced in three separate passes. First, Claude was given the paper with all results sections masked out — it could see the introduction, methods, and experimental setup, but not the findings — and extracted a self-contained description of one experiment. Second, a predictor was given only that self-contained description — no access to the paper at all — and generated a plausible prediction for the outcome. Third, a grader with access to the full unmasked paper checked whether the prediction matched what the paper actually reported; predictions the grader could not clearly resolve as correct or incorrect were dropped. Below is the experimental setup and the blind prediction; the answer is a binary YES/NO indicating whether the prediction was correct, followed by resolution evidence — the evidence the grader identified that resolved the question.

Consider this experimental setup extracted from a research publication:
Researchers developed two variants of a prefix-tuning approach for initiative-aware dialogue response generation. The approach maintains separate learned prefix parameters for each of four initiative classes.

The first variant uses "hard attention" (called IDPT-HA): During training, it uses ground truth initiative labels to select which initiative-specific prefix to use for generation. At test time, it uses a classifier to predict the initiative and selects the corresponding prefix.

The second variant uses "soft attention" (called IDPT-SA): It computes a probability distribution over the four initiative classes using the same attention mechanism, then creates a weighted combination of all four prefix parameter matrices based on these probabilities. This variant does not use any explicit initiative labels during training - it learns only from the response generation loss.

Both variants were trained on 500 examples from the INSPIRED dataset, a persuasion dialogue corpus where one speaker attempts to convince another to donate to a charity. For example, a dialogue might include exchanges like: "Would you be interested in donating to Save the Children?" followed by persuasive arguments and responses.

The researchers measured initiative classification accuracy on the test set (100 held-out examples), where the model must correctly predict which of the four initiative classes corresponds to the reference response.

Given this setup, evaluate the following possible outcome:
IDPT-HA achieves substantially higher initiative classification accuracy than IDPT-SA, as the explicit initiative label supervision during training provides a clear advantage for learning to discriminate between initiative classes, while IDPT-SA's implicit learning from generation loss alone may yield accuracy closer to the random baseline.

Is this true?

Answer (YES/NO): NO